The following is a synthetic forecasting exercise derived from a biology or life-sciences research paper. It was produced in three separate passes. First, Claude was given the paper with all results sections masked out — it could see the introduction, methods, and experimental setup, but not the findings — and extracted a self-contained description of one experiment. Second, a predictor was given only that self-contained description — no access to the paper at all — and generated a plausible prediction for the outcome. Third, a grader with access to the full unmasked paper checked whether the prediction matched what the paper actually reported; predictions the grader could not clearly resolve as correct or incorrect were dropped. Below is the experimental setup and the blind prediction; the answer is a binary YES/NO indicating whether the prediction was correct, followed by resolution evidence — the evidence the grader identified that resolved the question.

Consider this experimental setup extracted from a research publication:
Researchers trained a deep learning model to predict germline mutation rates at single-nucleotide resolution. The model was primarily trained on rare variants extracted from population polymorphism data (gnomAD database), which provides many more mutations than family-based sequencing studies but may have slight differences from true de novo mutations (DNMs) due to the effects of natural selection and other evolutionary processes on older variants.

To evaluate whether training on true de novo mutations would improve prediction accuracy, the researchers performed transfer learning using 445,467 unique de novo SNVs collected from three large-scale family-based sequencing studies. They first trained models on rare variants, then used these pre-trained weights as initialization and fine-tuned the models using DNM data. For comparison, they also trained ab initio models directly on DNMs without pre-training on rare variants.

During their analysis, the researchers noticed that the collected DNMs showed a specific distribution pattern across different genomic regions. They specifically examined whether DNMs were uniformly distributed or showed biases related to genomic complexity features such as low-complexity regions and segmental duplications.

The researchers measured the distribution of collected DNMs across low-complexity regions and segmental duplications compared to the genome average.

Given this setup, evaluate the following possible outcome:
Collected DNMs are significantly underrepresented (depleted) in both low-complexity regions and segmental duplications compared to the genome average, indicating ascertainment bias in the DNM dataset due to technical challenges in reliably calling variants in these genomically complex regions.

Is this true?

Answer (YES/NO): YES